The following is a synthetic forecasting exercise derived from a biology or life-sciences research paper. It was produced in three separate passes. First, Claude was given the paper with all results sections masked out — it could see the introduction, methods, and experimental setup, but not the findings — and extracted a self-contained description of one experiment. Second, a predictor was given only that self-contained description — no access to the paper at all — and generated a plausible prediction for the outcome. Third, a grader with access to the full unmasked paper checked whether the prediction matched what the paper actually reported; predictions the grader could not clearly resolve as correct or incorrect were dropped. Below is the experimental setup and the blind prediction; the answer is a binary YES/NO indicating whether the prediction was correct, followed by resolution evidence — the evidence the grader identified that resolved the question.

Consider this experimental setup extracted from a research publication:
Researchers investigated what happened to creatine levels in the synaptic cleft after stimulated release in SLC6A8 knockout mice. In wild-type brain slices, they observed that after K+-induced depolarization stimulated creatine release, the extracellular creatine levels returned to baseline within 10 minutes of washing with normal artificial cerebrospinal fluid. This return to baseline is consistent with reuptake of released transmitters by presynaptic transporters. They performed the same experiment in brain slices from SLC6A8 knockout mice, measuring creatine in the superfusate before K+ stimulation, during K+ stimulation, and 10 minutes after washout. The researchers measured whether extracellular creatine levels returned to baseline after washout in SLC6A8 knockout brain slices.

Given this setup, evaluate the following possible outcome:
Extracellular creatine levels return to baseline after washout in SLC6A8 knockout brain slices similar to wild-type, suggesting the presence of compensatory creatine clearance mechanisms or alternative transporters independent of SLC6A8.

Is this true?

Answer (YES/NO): NO